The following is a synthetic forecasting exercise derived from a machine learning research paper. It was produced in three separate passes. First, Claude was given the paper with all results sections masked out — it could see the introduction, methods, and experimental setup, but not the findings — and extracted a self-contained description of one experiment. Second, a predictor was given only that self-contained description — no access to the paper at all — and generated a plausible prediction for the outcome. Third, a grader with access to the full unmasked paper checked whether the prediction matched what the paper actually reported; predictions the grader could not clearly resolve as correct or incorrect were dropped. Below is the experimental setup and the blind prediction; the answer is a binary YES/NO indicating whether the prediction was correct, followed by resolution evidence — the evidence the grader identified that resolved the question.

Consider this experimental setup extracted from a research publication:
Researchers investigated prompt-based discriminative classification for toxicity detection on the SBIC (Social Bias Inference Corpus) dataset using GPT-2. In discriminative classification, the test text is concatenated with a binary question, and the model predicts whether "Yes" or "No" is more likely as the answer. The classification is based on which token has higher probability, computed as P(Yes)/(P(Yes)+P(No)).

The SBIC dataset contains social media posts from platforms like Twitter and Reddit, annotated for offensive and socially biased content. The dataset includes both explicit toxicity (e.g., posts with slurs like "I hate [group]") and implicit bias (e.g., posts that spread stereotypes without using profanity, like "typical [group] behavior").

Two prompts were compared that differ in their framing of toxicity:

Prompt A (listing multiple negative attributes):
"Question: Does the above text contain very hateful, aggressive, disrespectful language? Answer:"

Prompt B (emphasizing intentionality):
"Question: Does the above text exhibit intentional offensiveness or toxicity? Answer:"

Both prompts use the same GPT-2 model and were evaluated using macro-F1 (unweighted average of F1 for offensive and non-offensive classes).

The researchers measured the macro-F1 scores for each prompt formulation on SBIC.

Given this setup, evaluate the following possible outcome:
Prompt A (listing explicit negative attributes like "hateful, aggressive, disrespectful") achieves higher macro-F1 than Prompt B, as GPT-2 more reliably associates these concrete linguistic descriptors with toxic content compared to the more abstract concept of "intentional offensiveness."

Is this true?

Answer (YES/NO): NO